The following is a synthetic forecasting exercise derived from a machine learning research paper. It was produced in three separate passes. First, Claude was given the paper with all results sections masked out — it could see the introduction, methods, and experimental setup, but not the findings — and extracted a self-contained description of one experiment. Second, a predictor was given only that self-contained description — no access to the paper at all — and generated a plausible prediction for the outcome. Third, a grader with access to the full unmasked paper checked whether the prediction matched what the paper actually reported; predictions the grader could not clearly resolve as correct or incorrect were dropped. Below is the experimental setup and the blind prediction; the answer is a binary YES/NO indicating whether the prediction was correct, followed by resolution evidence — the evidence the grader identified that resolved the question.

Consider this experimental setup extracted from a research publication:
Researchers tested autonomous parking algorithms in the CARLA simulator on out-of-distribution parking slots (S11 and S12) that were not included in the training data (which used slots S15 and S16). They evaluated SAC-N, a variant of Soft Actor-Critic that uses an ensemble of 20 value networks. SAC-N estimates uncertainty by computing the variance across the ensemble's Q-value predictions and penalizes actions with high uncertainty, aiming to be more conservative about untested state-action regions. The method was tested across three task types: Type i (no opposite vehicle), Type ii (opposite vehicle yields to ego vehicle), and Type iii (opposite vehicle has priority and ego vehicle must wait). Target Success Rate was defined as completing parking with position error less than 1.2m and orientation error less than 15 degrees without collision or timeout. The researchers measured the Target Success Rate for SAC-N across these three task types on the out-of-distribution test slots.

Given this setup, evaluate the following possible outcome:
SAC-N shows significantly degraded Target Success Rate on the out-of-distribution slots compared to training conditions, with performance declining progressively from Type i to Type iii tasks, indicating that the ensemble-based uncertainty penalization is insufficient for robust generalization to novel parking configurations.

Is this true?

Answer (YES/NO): NO